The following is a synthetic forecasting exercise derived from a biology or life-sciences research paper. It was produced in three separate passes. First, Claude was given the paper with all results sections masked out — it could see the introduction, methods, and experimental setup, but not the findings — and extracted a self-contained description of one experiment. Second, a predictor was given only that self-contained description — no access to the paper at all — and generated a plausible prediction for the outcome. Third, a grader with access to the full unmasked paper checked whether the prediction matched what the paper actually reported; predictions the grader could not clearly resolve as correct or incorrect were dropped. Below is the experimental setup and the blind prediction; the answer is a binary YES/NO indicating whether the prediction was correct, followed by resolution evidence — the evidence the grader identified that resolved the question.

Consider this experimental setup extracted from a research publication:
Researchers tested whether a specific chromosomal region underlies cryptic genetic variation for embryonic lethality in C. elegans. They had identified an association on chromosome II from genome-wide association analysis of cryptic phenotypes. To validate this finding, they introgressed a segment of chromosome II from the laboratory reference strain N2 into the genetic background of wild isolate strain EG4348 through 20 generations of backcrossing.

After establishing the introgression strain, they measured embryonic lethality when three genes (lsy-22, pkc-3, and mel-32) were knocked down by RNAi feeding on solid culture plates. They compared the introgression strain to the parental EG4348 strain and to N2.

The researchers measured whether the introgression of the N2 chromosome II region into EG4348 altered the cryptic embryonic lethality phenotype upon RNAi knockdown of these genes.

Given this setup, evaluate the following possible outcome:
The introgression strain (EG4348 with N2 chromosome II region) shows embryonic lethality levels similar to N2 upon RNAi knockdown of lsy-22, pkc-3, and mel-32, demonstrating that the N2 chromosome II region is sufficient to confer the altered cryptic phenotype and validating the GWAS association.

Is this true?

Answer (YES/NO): NO